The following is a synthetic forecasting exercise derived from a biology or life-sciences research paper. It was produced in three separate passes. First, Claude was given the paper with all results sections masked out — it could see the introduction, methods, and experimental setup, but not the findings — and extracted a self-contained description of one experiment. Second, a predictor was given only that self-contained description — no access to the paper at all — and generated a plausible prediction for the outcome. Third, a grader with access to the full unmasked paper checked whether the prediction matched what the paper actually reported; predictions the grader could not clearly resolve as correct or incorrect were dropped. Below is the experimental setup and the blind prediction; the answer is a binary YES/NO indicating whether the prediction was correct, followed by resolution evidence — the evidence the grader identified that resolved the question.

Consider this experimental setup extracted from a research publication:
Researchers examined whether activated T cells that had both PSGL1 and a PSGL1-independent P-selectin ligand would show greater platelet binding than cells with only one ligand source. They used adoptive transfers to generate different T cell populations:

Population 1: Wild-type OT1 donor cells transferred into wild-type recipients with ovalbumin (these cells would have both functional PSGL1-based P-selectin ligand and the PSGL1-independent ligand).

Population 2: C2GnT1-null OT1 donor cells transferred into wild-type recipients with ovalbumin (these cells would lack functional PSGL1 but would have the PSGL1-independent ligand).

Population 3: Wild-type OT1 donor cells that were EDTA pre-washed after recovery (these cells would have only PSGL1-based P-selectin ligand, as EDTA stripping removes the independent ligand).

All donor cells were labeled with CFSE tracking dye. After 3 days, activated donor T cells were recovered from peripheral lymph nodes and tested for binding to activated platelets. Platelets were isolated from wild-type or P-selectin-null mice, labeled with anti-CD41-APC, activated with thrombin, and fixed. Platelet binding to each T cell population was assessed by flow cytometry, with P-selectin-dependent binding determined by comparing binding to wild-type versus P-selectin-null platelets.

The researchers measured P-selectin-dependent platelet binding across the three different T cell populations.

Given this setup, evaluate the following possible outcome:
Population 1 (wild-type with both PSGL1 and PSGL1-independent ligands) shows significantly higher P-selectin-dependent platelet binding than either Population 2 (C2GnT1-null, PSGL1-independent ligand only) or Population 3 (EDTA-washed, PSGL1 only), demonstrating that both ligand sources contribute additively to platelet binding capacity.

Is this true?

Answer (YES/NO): YES